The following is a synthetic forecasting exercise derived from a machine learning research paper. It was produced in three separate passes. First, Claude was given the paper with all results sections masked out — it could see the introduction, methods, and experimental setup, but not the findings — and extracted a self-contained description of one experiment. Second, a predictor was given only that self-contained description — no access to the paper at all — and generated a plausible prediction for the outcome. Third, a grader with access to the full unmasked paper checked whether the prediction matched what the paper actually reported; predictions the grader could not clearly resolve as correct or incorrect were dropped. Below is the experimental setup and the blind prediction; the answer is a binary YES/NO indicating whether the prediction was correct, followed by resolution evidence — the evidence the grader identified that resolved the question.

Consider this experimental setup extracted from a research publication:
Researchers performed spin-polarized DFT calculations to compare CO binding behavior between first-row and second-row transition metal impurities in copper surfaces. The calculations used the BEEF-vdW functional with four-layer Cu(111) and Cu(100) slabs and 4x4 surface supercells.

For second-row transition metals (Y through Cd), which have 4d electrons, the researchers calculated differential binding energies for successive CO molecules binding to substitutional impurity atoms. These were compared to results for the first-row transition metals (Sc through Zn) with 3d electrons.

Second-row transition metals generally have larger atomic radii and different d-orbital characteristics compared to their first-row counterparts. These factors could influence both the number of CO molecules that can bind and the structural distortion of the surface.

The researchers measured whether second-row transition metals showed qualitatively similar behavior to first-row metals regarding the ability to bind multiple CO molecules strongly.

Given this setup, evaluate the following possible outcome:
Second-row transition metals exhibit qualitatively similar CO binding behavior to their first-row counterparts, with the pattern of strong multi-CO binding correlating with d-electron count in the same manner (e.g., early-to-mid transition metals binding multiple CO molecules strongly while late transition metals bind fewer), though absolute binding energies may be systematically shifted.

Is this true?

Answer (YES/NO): NO